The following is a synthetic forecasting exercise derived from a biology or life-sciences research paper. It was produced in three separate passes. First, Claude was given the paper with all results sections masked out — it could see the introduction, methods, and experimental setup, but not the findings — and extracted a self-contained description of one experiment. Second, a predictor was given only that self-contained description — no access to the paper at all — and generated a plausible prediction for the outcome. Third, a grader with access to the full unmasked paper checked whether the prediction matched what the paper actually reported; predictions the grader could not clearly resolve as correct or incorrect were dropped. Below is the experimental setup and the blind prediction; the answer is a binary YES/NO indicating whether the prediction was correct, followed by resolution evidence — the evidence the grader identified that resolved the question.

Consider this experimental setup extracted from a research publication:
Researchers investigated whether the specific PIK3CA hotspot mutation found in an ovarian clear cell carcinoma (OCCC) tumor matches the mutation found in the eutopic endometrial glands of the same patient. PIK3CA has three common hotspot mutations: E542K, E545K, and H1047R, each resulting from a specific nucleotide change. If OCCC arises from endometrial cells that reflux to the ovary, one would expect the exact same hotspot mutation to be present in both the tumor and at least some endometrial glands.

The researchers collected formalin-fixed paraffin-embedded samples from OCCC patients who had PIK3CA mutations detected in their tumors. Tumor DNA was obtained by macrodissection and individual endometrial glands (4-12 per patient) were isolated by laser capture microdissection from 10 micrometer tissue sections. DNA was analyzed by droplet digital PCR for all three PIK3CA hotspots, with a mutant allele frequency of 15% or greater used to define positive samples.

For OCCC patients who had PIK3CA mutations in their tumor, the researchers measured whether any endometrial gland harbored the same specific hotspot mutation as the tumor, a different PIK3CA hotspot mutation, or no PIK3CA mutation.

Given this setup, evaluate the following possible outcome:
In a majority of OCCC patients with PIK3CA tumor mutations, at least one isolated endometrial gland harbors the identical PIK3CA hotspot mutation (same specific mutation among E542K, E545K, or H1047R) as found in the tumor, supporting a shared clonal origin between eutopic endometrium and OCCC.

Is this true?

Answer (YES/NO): NO